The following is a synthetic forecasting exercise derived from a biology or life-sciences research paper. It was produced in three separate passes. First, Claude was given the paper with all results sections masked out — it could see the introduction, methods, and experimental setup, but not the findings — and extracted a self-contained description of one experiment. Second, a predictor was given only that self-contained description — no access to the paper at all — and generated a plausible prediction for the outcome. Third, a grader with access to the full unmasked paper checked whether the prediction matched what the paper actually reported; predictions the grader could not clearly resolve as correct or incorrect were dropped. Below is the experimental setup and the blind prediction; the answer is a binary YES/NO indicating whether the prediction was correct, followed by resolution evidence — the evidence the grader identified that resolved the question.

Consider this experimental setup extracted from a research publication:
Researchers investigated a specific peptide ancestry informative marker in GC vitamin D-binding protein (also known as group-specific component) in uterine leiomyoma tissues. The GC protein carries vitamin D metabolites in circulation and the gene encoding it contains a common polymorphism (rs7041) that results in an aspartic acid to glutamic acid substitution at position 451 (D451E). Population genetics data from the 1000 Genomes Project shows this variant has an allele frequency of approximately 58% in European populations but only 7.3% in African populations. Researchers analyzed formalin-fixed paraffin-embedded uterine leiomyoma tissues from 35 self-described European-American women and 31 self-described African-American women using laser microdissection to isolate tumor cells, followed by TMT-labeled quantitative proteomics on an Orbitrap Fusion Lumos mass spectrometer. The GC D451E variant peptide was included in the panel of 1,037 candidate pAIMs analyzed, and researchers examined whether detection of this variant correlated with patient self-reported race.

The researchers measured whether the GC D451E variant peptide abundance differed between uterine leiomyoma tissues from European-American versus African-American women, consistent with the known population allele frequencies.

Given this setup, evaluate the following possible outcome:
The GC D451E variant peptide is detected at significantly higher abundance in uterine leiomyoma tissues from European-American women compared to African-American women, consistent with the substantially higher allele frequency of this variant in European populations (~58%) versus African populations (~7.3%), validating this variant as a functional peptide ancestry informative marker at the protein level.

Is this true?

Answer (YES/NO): YES